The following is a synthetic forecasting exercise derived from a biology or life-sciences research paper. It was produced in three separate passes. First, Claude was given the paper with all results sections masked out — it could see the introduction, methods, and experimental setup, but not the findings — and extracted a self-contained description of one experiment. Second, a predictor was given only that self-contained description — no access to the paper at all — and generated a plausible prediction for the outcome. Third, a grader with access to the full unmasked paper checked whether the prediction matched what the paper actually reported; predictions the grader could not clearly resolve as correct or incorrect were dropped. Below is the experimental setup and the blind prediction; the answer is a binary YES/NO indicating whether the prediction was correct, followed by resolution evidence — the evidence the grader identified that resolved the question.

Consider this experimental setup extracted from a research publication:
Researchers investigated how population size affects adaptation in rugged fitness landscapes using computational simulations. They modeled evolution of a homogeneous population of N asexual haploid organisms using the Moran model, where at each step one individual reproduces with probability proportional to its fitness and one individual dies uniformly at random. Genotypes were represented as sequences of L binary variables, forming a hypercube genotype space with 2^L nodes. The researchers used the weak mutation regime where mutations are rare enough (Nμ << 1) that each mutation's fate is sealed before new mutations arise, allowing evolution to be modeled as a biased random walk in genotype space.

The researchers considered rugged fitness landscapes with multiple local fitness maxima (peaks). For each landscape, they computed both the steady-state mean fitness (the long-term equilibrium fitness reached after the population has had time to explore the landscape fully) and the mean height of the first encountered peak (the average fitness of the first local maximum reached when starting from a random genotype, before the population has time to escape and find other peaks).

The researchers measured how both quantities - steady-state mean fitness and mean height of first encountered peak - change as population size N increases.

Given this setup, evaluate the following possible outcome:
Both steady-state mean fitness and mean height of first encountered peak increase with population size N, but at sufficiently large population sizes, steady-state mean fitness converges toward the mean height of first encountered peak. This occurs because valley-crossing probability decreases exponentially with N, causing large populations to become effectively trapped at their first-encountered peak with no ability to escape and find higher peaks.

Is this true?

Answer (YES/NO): NO